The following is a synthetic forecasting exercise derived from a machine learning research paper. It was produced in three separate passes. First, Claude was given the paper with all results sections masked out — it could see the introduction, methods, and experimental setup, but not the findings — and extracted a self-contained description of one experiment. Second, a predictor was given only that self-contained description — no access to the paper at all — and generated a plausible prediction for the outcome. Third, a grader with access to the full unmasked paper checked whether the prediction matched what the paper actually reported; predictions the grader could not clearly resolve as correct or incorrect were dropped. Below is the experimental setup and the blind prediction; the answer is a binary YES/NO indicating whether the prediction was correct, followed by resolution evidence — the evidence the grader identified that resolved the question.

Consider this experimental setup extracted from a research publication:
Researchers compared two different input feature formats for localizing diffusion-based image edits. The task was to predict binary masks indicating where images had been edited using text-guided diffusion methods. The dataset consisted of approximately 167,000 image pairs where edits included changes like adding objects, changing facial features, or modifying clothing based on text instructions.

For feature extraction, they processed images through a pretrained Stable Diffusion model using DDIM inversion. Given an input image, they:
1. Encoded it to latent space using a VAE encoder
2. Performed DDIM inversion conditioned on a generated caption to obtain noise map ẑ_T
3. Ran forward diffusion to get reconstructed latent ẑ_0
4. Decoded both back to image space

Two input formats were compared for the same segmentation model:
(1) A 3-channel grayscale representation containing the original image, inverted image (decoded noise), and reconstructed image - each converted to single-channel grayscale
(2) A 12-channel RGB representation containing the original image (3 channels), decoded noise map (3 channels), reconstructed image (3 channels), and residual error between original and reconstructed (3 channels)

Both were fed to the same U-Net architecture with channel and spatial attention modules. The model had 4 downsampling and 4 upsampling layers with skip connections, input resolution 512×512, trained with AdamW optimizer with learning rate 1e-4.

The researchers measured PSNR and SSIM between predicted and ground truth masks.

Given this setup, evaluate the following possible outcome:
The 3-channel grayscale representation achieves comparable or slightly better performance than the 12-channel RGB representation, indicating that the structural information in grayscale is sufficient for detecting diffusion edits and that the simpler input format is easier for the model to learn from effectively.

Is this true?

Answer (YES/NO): YES